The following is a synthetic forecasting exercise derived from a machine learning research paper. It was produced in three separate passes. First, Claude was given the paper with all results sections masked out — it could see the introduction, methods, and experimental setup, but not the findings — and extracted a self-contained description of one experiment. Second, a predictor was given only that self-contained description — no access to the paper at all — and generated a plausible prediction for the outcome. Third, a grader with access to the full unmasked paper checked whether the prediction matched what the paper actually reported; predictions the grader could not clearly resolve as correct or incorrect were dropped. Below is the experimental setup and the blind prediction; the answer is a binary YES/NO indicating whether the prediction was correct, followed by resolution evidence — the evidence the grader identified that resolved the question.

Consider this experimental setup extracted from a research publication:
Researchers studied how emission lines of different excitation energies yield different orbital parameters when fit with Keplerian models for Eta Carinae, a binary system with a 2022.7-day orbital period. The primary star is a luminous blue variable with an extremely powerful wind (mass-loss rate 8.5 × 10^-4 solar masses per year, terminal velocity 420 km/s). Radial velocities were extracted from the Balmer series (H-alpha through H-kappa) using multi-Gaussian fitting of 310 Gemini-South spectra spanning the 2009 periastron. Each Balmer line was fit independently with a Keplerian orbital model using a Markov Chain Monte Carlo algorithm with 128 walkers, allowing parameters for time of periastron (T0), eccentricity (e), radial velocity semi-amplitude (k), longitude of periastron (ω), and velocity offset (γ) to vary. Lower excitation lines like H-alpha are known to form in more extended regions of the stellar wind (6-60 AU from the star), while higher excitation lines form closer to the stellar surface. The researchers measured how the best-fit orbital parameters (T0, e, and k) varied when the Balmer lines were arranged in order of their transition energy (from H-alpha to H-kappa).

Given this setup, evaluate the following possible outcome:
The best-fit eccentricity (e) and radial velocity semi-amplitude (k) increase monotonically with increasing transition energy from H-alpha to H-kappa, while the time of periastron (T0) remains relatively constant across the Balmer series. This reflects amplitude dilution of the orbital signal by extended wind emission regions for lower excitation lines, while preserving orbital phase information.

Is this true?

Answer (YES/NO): NO